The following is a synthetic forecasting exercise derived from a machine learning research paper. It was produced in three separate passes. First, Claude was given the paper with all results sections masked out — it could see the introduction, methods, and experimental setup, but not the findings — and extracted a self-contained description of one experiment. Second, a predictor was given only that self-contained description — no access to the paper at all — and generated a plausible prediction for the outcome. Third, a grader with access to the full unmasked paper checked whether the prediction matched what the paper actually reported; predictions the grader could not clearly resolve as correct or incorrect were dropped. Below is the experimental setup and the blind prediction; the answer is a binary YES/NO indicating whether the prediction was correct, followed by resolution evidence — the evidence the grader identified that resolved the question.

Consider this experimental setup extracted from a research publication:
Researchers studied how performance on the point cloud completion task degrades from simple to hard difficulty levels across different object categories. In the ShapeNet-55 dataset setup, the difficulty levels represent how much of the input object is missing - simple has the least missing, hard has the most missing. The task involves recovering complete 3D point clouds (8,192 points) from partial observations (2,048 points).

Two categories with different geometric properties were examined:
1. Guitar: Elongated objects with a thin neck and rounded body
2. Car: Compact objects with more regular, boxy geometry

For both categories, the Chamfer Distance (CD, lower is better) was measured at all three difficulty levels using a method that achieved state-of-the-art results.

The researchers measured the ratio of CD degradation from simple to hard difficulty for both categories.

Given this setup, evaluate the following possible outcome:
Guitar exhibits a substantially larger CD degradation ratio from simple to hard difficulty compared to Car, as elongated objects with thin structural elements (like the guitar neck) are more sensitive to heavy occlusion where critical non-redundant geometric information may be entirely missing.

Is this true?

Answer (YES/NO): YES